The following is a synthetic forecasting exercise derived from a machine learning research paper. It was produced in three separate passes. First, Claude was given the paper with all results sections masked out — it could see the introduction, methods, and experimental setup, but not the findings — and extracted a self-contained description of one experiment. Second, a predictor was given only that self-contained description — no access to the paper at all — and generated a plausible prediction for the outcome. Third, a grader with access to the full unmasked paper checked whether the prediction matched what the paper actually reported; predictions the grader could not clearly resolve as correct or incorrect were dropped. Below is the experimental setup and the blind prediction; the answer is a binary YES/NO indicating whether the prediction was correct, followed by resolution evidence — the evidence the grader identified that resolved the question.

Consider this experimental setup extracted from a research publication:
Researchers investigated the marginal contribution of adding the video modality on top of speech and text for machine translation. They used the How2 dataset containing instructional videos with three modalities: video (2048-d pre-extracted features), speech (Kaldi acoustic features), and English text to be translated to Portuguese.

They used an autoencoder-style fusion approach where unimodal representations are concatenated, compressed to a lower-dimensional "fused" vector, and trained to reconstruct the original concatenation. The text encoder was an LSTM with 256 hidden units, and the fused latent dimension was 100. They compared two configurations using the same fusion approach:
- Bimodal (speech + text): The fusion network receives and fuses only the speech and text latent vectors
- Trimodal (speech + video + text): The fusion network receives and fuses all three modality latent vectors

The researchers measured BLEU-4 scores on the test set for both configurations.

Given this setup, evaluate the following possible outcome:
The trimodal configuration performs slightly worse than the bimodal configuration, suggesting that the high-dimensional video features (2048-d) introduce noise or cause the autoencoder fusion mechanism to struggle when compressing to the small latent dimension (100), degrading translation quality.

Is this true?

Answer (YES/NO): NO